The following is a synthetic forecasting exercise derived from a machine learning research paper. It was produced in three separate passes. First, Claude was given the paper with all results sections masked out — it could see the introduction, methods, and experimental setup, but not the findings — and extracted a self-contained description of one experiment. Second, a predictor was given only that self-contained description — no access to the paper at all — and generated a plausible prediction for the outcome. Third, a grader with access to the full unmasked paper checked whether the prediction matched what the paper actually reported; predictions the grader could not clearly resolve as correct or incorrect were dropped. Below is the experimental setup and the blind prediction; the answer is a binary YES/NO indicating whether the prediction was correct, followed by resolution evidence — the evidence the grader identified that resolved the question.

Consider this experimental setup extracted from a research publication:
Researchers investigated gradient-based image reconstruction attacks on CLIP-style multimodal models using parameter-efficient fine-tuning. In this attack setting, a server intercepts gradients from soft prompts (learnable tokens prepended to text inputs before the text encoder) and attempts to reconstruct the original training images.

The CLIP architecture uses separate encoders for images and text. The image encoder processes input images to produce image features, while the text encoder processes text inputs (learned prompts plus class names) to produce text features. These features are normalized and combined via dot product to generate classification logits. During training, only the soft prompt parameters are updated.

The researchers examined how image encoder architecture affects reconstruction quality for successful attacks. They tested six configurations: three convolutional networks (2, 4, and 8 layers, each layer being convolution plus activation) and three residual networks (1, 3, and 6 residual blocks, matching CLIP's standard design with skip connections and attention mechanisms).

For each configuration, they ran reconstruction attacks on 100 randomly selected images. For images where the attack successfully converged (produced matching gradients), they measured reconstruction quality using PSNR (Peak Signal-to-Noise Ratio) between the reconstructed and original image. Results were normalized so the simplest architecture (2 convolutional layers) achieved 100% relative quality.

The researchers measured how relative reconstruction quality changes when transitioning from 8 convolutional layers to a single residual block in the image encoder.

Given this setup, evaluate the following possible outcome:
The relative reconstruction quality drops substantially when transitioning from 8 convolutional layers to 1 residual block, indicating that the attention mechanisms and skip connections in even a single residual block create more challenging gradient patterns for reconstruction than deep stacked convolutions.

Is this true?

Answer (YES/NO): YES